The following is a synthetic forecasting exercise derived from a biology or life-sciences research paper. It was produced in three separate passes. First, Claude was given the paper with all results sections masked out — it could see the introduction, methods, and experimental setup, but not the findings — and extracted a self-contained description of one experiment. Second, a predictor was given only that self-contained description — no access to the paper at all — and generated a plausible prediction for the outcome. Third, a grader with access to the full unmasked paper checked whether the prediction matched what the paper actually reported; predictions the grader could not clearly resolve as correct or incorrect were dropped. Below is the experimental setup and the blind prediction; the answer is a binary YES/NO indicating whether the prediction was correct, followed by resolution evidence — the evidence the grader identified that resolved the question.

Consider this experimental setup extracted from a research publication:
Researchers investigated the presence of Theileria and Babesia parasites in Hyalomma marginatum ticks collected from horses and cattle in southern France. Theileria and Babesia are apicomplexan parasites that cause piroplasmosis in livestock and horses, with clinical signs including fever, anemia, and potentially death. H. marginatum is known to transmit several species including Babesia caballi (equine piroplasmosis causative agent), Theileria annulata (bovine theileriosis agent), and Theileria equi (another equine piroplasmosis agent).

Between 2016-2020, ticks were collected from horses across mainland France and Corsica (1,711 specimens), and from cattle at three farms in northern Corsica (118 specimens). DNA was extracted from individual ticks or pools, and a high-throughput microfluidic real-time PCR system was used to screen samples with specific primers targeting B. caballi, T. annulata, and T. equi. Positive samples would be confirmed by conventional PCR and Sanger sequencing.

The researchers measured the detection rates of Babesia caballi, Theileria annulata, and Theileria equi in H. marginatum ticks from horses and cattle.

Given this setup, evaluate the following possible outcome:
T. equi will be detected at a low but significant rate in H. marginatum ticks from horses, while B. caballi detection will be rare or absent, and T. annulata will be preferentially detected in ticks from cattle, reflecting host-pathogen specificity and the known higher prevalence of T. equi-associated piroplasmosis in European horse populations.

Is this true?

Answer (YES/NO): NO